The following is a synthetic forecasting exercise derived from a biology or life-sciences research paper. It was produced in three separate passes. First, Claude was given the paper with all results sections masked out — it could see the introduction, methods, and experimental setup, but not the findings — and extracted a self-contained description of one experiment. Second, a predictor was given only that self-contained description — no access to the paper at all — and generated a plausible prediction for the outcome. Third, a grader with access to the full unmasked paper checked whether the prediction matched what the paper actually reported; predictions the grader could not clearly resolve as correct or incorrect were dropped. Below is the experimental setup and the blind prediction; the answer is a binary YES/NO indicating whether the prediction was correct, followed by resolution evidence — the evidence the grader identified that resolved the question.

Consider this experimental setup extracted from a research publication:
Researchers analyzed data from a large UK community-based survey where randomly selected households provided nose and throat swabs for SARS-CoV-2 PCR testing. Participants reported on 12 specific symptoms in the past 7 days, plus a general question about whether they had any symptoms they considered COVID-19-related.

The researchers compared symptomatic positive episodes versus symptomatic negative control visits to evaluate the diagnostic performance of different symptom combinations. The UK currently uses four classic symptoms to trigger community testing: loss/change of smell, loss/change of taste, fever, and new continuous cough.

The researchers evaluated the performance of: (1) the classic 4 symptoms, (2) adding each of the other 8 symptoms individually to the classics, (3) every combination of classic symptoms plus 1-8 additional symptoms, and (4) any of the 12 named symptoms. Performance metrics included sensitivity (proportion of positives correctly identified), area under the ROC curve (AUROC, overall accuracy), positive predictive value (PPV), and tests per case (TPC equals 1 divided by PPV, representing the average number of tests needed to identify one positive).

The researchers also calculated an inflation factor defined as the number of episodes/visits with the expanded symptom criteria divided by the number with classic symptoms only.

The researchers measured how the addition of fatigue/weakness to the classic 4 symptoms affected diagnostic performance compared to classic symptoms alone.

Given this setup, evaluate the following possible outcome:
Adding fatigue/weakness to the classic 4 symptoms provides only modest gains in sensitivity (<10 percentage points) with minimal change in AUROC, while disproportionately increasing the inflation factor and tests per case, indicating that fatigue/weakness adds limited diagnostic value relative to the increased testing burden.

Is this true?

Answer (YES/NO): NO